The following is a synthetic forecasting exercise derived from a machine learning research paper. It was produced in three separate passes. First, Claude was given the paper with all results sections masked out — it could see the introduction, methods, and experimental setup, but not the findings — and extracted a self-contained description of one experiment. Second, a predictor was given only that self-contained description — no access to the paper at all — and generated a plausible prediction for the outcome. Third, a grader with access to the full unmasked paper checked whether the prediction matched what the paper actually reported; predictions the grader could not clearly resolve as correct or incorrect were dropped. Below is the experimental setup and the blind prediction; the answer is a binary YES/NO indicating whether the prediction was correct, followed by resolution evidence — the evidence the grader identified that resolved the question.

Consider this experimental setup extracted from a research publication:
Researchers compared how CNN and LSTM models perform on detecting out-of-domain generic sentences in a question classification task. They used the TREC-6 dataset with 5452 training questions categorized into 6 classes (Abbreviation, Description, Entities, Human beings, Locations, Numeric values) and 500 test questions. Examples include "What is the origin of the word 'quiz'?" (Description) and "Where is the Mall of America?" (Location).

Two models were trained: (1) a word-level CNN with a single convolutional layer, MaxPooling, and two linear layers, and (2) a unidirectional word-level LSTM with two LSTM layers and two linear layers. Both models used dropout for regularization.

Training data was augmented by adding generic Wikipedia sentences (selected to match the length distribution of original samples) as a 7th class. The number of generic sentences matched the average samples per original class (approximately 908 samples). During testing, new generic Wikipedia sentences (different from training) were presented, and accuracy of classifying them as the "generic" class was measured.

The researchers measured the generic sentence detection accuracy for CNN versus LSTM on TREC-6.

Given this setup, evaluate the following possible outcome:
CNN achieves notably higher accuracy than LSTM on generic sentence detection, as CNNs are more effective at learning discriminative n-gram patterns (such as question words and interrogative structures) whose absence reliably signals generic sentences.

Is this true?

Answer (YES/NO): NO